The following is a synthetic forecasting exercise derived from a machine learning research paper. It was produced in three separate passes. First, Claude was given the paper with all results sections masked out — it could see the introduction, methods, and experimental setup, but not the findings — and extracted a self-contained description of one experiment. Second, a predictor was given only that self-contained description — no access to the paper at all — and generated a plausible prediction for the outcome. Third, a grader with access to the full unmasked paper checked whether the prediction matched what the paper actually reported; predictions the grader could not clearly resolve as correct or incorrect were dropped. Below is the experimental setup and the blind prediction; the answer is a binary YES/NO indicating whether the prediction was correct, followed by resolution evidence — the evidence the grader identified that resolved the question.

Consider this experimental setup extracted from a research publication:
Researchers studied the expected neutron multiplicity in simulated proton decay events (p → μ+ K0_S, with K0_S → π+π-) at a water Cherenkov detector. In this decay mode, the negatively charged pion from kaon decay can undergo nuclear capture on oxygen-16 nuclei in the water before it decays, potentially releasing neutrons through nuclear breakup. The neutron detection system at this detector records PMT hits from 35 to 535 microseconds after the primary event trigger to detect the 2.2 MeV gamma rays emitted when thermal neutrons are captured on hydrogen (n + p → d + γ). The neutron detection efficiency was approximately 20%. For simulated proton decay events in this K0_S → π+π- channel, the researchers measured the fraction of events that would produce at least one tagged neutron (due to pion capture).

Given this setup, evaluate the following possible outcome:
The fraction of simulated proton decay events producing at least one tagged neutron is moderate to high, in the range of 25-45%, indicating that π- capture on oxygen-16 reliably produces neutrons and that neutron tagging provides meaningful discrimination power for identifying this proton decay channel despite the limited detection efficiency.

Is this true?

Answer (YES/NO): YES